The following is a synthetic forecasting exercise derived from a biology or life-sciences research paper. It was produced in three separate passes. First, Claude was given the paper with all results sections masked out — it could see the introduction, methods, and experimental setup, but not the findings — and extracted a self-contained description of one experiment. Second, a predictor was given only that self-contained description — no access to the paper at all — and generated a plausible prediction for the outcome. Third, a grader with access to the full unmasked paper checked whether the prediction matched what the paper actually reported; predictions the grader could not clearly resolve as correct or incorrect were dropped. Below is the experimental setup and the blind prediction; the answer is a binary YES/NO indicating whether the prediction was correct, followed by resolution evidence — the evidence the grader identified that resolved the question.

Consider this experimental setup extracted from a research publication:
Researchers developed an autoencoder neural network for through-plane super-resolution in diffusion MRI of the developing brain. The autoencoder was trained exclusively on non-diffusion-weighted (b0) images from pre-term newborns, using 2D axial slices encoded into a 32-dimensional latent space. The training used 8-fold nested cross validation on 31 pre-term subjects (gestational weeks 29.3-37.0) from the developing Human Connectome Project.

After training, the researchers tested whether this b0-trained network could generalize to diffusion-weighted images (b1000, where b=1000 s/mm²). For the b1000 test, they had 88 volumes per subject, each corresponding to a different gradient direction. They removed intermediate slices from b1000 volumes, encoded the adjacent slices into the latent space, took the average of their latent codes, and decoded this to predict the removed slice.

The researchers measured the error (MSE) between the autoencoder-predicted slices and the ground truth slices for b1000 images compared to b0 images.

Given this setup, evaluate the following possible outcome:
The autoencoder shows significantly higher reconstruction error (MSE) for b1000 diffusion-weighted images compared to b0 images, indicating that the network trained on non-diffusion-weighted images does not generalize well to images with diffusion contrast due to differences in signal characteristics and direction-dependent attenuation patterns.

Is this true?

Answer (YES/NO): NO